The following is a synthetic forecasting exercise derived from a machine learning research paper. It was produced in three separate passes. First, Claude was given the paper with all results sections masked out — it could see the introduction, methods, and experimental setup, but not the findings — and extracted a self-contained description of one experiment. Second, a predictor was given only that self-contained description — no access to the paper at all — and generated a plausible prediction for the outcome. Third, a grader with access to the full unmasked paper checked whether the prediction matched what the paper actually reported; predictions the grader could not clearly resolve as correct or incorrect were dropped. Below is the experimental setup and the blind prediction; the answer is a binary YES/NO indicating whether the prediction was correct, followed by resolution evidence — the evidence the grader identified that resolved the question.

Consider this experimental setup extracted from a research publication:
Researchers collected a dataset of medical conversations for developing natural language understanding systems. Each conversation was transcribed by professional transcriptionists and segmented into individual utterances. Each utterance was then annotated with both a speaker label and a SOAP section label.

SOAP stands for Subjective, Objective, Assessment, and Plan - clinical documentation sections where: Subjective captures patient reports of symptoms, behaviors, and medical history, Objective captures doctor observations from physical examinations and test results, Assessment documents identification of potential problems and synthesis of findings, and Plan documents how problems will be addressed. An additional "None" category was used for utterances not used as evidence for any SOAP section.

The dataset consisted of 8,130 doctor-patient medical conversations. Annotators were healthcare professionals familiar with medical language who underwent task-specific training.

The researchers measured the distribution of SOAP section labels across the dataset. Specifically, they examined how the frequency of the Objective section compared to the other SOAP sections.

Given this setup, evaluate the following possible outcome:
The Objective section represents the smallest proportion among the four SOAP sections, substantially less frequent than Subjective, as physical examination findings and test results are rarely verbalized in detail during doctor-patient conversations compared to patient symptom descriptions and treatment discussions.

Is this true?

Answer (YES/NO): YES